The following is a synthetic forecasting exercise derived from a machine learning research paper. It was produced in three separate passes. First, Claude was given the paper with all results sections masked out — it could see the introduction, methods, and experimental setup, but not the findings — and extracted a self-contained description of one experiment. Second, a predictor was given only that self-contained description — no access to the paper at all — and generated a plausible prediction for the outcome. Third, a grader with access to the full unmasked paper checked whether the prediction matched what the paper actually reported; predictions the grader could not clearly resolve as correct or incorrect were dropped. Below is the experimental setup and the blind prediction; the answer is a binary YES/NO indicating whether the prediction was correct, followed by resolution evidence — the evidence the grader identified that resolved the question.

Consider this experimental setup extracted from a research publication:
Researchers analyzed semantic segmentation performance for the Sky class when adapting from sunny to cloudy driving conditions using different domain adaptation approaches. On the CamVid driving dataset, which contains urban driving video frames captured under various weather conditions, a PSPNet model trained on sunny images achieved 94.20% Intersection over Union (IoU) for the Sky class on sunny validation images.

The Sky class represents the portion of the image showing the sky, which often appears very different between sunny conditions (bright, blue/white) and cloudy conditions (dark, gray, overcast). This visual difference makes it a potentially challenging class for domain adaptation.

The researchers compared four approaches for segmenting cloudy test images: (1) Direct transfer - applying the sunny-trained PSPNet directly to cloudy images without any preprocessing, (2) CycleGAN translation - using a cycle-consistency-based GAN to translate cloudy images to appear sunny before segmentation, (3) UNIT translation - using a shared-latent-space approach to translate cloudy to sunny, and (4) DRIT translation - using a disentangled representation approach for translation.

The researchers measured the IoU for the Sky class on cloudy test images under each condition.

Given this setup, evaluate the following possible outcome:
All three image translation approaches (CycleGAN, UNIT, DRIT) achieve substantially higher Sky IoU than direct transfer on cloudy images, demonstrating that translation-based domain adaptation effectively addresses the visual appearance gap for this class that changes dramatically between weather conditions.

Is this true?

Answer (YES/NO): NO